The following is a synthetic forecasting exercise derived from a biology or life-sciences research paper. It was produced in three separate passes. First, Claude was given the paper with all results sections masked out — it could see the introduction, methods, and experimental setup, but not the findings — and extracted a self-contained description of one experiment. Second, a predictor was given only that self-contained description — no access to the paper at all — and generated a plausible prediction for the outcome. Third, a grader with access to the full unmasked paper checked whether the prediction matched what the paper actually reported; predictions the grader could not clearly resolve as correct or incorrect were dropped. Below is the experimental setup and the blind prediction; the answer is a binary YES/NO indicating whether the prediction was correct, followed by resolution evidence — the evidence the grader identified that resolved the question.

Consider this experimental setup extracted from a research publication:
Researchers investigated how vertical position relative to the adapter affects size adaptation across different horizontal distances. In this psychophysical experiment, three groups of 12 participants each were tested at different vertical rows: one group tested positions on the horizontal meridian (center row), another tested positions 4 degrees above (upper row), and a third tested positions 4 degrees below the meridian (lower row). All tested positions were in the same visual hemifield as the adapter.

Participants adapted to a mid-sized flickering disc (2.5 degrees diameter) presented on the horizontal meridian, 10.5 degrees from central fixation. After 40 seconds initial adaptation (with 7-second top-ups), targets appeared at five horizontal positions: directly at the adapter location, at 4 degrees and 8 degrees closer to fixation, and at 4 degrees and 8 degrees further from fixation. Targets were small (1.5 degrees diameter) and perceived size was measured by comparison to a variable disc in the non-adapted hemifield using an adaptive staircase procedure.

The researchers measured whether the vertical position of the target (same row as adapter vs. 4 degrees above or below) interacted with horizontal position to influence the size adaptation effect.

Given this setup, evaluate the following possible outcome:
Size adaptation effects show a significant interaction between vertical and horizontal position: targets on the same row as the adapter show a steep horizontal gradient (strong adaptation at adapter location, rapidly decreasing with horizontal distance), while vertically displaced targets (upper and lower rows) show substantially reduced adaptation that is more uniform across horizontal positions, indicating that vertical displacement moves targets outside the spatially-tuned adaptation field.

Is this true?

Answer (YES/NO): NO